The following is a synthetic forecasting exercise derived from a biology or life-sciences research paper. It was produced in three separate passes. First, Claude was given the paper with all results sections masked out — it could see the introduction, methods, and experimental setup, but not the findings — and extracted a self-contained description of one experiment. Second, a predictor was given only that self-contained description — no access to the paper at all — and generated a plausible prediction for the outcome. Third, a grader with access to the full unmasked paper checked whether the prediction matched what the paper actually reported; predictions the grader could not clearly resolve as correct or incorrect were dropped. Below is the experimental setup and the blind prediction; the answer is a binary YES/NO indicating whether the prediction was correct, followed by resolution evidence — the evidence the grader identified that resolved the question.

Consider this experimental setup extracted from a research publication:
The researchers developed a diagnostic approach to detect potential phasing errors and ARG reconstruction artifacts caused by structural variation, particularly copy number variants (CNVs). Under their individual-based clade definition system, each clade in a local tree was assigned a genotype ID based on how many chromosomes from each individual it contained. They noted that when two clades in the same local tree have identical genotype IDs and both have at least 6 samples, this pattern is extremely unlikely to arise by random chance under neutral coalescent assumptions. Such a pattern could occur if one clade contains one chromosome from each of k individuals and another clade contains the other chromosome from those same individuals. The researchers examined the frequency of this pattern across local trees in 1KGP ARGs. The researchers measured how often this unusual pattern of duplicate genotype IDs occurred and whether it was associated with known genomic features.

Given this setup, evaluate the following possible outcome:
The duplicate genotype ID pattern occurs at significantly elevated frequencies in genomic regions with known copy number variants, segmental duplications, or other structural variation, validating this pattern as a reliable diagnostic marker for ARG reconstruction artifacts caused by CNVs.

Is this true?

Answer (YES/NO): YES